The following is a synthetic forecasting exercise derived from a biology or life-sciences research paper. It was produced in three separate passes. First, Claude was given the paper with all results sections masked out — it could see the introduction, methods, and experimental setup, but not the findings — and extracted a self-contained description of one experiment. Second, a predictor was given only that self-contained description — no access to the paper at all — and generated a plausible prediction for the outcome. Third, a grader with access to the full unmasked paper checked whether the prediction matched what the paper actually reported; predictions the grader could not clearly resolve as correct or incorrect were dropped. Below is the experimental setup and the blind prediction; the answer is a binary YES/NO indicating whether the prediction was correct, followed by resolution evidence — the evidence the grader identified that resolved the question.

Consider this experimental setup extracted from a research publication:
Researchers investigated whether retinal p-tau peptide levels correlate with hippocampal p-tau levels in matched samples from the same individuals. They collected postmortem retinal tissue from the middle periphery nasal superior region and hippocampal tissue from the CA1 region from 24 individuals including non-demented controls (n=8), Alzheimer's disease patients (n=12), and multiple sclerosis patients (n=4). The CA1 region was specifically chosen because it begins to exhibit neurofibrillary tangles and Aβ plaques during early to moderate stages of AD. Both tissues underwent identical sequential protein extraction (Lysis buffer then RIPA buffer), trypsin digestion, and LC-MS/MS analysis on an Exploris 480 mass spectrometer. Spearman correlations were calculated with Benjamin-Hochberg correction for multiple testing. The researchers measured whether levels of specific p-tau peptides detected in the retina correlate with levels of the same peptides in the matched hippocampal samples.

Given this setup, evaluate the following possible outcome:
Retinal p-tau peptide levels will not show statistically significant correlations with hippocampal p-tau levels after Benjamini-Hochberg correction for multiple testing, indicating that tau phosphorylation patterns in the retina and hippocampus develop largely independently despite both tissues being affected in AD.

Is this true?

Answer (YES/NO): NO